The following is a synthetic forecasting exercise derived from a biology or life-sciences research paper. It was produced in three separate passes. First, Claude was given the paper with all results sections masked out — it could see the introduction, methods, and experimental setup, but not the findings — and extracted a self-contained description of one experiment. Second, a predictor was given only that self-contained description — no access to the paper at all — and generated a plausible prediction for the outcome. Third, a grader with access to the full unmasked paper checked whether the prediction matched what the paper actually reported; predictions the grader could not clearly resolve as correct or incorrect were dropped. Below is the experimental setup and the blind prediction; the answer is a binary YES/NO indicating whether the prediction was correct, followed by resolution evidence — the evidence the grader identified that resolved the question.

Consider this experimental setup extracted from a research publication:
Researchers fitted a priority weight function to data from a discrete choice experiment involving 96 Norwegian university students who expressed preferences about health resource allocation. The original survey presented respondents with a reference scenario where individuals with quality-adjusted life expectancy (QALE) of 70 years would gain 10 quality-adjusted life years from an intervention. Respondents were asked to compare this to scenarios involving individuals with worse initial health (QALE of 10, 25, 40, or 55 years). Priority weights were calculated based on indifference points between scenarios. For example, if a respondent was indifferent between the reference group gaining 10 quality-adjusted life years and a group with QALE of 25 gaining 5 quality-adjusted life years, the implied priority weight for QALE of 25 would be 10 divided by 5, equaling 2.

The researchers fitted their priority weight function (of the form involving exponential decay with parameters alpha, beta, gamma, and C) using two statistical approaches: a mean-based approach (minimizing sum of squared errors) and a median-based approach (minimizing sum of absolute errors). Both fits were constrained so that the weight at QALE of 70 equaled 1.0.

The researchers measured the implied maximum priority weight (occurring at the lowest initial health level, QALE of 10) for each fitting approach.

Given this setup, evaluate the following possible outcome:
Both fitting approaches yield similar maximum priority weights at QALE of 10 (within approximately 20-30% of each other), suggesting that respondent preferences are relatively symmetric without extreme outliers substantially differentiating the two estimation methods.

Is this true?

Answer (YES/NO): NO